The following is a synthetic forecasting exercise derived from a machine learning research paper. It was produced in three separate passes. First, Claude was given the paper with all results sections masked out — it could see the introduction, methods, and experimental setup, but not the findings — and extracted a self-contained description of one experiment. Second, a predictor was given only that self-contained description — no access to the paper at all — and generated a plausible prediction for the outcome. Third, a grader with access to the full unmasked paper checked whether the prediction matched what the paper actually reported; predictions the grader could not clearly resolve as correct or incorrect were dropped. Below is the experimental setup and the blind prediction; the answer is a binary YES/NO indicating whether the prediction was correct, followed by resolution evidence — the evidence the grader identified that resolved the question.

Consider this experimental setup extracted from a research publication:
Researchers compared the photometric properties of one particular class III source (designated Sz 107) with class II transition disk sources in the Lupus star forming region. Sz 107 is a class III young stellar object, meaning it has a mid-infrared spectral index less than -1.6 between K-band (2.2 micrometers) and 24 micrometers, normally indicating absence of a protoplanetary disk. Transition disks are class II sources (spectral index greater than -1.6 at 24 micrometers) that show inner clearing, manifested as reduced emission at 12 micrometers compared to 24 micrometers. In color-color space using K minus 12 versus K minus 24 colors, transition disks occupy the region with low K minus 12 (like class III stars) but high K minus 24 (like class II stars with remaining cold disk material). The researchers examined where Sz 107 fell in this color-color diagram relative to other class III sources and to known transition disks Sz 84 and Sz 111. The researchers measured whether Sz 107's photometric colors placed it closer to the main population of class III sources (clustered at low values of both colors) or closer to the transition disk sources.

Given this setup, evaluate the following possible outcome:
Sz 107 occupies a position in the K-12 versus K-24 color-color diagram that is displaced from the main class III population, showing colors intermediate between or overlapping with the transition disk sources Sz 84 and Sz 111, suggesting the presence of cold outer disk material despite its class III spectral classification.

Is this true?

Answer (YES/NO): YES